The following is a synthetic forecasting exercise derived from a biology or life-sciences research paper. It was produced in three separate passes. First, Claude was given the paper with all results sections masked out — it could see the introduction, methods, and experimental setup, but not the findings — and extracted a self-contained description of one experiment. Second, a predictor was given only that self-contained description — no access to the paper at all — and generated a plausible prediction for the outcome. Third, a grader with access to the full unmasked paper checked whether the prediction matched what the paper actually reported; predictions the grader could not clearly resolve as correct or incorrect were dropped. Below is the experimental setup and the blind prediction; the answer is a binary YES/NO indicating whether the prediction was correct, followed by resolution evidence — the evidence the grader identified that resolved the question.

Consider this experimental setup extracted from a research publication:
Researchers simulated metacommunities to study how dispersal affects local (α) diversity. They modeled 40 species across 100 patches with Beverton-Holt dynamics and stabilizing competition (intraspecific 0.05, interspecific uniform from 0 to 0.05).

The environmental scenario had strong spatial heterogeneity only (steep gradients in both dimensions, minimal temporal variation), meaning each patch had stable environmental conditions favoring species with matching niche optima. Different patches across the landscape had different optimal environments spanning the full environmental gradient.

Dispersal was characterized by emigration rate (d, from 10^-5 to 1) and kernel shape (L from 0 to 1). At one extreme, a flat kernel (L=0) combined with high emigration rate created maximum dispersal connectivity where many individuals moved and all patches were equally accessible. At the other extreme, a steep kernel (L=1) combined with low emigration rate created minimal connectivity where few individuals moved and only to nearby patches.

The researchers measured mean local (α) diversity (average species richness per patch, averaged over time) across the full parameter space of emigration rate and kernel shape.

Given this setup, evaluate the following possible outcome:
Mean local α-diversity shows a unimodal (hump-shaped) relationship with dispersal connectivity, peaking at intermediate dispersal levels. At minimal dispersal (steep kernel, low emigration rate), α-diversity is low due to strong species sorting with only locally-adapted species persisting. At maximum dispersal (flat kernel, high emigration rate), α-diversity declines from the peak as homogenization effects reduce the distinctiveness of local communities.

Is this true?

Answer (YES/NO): YES